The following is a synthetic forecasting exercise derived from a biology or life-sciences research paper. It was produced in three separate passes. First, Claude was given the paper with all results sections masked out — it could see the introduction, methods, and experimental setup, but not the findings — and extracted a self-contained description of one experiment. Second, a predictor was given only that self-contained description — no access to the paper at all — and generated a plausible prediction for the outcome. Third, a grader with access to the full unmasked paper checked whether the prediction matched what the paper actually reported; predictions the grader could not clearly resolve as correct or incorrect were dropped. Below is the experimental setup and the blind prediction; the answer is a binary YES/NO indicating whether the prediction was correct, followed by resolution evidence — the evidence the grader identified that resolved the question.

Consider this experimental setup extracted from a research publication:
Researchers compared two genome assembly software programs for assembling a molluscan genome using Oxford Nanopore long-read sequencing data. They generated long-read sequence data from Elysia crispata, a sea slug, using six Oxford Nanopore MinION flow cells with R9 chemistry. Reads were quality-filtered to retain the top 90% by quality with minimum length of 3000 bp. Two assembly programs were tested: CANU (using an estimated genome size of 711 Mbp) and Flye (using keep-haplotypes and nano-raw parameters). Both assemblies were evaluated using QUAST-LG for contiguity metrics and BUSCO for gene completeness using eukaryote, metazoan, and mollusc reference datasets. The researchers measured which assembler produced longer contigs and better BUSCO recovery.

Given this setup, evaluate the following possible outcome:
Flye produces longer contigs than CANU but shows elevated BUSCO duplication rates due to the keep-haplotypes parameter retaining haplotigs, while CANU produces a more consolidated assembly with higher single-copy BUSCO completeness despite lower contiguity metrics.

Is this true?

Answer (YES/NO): NO